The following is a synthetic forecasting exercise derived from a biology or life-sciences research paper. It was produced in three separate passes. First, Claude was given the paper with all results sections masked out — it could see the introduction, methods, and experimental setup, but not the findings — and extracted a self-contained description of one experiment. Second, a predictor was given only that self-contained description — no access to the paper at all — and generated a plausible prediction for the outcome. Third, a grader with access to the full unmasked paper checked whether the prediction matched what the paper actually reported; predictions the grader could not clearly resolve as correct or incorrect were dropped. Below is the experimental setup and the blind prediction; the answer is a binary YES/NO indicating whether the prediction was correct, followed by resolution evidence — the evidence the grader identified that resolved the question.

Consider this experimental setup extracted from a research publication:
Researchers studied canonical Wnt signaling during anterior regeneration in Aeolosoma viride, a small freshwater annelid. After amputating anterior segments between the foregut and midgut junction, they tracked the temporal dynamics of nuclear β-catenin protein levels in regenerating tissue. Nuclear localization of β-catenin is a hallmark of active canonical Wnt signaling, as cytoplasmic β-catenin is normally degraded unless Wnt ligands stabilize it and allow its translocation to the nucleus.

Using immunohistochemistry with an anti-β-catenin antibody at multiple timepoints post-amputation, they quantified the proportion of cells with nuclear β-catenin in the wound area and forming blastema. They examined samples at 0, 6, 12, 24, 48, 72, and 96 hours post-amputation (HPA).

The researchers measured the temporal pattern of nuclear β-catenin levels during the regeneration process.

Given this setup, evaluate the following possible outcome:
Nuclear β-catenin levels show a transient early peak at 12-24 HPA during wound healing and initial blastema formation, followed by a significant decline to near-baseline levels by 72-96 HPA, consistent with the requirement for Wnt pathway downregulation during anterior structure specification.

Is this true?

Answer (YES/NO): YES